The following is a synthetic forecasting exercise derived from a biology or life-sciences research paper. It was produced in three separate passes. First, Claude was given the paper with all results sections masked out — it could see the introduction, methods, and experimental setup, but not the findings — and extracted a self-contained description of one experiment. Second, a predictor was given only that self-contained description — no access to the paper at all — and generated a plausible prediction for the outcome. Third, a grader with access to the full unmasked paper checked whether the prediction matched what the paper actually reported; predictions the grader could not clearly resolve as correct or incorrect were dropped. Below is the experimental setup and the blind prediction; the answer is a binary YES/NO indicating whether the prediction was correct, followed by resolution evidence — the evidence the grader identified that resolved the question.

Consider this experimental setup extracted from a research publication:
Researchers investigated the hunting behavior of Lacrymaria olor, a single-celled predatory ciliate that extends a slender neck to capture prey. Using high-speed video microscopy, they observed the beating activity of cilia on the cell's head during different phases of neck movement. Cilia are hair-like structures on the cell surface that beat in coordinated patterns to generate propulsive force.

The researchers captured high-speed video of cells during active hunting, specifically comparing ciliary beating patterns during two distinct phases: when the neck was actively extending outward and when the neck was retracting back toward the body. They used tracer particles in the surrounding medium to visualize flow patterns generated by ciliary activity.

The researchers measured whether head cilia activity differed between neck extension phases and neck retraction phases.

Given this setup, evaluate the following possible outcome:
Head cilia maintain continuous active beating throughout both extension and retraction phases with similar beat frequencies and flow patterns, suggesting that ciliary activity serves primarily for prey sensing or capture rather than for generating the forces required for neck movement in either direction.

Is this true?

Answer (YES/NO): NO